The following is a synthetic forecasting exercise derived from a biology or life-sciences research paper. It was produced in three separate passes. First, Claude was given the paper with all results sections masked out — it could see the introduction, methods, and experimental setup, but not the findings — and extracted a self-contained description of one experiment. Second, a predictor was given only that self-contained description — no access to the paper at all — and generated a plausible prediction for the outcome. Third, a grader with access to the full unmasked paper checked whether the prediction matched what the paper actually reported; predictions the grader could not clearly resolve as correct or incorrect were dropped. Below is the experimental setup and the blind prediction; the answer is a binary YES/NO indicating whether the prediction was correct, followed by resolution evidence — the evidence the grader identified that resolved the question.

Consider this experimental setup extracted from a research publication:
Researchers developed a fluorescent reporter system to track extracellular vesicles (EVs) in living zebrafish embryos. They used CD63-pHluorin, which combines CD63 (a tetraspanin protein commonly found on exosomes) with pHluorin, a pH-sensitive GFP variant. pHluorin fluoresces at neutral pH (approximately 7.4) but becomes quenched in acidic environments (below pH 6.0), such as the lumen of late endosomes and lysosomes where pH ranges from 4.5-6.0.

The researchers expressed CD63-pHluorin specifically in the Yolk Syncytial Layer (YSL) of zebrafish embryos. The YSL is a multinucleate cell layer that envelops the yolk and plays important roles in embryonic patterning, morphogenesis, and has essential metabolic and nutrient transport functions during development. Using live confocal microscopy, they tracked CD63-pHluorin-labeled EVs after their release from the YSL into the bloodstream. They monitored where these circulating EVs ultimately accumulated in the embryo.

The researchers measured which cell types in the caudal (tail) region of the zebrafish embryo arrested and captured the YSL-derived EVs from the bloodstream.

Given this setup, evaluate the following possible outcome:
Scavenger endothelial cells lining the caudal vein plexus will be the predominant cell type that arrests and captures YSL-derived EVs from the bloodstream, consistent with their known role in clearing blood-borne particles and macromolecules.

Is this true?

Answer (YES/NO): YES